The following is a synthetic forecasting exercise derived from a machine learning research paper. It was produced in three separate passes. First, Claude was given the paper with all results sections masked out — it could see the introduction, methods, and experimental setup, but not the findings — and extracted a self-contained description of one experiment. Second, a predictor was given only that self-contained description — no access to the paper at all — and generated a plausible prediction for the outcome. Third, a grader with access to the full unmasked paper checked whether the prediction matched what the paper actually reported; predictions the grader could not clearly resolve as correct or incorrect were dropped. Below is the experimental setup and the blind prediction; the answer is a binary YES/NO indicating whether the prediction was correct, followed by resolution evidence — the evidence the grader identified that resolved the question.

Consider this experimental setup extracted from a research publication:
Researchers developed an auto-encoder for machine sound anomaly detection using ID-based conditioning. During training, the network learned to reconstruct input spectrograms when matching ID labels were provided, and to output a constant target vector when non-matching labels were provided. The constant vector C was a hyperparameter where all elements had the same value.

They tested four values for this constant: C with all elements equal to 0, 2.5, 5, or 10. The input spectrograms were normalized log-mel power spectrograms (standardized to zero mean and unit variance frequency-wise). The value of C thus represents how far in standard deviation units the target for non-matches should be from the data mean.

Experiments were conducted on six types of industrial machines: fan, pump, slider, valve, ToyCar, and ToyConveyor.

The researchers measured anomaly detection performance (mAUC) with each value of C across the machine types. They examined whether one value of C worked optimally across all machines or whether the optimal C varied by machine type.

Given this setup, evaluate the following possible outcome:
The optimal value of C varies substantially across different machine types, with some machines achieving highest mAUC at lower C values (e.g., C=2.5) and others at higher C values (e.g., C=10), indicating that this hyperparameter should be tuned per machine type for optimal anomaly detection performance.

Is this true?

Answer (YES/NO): YES